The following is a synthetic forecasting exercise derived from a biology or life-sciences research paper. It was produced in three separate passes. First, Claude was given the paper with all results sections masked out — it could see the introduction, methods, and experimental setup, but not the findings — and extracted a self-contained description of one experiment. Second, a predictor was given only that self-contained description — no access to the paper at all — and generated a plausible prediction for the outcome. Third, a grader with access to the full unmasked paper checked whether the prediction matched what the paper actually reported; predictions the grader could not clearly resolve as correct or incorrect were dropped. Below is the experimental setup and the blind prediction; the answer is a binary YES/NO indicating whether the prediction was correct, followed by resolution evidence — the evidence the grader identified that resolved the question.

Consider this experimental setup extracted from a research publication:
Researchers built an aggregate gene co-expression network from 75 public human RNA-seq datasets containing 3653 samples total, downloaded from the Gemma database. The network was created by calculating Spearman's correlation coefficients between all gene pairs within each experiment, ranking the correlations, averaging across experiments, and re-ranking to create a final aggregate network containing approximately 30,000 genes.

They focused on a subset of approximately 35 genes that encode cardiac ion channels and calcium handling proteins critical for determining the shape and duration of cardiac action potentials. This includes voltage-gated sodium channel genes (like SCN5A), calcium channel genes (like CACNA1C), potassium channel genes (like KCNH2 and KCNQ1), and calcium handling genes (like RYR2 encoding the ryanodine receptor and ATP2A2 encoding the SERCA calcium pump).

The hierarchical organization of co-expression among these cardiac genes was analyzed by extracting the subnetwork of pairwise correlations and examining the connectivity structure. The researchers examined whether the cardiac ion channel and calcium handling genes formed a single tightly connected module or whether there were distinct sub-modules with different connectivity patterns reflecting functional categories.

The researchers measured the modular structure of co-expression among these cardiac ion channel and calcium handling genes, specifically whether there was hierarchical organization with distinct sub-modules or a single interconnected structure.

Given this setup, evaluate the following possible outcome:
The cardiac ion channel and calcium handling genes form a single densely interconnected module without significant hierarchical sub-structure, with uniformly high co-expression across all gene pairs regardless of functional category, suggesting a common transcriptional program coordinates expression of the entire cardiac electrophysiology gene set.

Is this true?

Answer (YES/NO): NO